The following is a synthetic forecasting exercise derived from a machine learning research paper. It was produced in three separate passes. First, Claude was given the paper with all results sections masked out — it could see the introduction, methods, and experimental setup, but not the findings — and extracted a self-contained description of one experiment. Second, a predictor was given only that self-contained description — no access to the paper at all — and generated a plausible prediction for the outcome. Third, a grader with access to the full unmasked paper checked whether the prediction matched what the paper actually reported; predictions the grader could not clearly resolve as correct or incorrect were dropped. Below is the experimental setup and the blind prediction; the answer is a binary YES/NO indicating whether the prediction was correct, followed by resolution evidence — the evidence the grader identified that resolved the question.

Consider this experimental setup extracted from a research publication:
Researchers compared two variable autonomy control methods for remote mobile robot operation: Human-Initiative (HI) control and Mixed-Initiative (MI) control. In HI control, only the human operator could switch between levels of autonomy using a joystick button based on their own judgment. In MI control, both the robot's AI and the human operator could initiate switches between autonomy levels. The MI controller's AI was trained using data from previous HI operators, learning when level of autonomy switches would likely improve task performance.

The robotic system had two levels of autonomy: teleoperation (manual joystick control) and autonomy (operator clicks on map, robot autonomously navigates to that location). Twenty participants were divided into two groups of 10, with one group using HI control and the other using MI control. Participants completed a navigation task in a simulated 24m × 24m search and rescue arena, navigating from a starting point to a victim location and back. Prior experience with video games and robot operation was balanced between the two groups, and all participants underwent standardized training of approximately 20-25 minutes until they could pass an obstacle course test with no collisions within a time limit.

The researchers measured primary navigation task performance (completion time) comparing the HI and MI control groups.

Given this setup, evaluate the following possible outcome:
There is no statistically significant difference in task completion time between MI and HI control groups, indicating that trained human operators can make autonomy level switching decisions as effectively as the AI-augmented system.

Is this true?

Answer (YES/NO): YES